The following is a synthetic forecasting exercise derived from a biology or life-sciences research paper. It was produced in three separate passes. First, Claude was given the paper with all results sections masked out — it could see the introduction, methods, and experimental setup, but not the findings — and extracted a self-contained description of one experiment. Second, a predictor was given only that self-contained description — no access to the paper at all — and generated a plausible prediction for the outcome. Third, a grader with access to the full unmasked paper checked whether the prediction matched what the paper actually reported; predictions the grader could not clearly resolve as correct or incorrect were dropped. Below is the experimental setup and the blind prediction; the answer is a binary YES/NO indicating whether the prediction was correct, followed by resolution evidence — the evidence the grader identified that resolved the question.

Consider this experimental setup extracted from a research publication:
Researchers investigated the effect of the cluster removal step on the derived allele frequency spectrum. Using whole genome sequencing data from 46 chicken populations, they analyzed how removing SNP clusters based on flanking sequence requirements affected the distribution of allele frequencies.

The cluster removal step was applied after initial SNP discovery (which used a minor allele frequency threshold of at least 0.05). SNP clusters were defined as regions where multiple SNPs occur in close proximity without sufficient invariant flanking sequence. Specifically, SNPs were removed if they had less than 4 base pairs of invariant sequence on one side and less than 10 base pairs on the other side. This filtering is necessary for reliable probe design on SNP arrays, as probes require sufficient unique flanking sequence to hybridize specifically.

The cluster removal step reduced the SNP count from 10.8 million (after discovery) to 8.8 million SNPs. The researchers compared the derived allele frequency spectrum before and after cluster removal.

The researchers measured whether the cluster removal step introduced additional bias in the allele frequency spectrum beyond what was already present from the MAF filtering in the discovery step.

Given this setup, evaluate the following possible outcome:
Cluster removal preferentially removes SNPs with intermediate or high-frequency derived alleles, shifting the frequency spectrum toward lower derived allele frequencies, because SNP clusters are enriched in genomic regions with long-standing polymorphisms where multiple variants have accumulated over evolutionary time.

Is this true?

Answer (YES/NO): NO